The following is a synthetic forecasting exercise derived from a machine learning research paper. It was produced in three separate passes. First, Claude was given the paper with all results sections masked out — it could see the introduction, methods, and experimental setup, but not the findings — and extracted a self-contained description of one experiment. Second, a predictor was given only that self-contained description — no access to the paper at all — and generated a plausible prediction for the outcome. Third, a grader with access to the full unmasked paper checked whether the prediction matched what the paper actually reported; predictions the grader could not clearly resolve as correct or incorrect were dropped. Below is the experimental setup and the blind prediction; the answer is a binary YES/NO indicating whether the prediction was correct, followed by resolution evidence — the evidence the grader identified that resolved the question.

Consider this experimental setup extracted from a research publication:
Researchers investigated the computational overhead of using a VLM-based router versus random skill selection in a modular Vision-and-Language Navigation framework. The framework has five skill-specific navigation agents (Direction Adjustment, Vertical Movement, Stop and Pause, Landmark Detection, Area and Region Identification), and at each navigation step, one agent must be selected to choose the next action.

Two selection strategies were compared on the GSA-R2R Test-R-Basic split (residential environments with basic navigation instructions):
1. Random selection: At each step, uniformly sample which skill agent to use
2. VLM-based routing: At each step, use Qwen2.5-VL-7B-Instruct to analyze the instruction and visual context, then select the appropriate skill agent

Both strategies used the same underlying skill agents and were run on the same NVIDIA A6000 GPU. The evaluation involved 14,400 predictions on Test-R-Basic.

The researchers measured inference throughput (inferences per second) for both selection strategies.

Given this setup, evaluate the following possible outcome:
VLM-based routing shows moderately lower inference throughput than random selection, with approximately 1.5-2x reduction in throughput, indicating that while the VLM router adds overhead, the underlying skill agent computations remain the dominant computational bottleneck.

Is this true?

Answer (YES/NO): NO